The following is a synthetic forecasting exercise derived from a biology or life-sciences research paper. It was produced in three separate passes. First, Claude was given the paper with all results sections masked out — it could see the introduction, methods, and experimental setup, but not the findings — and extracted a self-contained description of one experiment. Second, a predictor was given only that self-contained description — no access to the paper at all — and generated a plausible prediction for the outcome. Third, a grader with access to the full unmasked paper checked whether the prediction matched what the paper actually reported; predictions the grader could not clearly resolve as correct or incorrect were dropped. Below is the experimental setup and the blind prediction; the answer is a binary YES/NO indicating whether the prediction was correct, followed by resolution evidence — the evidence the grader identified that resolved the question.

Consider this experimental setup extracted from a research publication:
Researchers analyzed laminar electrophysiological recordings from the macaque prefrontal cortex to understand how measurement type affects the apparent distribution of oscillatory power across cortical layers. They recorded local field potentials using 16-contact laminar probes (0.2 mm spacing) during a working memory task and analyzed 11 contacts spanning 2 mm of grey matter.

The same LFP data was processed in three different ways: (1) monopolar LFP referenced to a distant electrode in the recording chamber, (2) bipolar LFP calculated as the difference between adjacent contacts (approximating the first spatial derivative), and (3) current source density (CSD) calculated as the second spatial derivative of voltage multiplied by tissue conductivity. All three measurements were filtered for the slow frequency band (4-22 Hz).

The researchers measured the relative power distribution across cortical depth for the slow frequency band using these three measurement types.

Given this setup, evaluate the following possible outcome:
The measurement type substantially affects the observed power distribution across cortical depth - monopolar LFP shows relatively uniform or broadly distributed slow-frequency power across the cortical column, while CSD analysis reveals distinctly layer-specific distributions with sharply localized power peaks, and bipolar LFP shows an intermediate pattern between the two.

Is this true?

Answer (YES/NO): NO